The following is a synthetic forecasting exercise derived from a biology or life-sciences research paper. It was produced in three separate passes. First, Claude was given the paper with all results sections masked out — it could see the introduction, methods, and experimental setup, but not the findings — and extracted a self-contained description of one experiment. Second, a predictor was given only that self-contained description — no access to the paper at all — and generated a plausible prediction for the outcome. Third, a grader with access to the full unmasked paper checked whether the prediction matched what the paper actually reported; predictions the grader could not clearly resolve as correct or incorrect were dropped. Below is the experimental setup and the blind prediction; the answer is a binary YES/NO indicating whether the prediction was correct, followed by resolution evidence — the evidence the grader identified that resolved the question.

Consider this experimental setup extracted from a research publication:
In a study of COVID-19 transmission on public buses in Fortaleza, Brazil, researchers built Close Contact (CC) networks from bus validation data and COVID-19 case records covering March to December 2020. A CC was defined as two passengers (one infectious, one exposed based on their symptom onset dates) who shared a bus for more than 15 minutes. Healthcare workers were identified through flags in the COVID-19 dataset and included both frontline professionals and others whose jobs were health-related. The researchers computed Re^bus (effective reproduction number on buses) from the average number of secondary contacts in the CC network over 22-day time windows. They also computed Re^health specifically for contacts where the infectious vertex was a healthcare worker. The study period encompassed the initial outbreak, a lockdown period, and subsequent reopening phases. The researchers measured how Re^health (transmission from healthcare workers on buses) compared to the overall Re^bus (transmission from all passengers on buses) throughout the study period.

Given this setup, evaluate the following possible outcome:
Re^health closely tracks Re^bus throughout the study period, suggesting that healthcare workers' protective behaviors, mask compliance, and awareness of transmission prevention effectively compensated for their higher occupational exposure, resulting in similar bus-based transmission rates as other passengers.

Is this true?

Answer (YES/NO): NO